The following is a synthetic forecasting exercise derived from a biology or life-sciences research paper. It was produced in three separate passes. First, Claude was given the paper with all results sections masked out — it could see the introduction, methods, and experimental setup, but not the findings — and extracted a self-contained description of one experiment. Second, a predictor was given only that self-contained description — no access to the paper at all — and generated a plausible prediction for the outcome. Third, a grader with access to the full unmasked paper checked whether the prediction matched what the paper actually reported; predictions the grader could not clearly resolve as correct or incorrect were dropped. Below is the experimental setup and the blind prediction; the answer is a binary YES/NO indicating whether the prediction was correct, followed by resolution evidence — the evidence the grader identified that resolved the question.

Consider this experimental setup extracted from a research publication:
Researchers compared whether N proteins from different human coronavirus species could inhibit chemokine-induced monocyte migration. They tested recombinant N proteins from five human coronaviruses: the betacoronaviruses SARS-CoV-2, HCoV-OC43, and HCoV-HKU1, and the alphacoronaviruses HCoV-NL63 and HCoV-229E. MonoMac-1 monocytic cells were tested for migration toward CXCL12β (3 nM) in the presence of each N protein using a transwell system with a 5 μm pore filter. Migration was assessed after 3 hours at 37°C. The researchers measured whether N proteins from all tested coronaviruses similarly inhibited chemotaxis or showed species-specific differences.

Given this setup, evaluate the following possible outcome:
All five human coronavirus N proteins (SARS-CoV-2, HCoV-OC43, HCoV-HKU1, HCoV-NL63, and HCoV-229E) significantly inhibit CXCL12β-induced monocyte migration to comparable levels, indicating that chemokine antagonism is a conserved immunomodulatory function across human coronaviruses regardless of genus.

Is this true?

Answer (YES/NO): NO